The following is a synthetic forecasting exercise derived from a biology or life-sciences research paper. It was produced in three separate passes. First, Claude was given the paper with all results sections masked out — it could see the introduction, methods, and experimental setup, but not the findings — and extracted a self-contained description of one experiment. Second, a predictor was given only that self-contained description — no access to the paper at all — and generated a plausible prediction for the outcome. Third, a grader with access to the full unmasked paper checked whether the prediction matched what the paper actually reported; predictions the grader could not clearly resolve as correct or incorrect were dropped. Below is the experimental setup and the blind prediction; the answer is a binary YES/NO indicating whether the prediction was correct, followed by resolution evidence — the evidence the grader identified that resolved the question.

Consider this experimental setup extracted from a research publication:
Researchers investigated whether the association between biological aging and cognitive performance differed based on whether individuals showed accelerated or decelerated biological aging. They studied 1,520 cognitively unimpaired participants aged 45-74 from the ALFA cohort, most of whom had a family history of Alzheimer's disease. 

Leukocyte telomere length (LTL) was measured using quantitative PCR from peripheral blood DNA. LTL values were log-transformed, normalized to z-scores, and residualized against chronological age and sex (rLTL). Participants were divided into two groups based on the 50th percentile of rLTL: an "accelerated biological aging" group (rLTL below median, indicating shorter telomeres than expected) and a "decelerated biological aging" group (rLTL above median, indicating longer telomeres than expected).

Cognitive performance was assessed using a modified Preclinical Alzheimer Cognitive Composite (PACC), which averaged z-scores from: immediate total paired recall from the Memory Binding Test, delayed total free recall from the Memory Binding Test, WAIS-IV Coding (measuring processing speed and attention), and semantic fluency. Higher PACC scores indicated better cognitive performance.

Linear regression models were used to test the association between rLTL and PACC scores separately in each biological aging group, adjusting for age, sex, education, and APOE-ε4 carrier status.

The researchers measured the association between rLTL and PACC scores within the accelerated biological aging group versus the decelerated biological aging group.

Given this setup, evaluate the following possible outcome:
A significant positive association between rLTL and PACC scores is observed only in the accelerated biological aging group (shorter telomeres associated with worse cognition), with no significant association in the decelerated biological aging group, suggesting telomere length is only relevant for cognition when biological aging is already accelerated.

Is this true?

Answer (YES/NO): NO